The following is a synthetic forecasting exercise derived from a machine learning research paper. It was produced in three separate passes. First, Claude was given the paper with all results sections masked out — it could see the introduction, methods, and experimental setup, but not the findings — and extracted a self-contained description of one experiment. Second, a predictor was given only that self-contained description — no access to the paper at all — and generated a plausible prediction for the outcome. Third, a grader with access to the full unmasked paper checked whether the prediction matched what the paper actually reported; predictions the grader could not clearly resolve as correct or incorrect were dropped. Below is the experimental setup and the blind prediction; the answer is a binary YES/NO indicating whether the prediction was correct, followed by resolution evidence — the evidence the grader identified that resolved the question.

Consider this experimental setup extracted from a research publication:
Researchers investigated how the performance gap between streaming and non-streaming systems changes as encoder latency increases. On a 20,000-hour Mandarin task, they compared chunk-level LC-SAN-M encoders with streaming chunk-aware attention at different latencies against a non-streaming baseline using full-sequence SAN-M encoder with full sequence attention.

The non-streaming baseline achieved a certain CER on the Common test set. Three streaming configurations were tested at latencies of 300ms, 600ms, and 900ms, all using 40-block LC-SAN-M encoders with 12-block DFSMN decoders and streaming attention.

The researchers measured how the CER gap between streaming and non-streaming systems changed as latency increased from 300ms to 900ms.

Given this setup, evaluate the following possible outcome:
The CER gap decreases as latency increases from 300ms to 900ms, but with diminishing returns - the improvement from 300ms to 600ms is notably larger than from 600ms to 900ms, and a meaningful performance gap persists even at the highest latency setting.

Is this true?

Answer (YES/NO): YES